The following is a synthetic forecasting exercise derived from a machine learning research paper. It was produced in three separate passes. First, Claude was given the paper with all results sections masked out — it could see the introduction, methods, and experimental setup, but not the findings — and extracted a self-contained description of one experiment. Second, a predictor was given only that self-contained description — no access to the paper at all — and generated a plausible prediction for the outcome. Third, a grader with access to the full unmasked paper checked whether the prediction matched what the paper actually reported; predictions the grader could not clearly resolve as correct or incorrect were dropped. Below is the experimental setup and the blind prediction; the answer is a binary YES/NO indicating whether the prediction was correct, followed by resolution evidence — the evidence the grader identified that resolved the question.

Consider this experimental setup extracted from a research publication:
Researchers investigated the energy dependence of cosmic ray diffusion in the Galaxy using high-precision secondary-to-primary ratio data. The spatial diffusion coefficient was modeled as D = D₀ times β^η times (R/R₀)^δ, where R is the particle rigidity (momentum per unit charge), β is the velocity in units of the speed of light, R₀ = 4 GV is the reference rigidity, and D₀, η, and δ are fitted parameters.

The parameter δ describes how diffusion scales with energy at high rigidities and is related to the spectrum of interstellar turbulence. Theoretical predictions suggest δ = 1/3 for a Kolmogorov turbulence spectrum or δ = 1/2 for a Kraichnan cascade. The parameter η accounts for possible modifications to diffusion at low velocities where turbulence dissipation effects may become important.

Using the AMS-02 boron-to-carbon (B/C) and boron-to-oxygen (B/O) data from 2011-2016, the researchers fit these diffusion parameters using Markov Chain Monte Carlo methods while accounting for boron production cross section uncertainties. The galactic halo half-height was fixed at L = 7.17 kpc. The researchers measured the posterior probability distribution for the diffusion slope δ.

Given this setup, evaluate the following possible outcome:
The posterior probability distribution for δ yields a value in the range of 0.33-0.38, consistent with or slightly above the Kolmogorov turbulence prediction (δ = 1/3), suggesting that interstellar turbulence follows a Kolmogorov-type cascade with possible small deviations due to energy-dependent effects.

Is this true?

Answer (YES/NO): NO